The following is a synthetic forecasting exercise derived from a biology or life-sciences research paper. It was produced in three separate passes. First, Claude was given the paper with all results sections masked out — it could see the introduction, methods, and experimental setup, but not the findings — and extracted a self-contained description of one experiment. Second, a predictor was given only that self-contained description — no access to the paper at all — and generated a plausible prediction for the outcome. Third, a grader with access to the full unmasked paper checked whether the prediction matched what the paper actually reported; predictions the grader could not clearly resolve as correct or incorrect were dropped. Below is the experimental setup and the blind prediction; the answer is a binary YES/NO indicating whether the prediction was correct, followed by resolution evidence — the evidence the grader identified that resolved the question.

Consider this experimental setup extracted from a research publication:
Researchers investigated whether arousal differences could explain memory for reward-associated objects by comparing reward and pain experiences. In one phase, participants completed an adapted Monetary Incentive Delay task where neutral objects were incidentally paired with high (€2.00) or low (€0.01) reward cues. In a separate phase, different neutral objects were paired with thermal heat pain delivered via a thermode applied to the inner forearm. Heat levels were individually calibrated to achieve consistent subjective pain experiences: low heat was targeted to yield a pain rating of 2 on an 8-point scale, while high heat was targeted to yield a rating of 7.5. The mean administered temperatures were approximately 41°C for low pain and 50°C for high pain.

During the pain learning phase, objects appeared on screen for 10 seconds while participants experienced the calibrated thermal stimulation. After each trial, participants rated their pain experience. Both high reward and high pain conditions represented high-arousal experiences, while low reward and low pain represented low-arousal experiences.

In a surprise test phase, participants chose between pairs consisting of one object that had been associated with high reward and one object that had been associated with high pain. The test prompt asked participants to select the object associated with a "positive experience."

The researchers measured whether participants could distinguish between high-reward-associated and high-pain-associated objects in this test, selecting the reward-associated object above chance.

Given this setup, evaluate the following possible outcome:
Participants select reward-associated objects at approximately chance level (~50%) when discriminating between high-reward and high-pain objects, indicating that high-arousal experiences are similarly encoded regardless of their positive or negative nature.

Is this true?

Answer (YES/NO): NO